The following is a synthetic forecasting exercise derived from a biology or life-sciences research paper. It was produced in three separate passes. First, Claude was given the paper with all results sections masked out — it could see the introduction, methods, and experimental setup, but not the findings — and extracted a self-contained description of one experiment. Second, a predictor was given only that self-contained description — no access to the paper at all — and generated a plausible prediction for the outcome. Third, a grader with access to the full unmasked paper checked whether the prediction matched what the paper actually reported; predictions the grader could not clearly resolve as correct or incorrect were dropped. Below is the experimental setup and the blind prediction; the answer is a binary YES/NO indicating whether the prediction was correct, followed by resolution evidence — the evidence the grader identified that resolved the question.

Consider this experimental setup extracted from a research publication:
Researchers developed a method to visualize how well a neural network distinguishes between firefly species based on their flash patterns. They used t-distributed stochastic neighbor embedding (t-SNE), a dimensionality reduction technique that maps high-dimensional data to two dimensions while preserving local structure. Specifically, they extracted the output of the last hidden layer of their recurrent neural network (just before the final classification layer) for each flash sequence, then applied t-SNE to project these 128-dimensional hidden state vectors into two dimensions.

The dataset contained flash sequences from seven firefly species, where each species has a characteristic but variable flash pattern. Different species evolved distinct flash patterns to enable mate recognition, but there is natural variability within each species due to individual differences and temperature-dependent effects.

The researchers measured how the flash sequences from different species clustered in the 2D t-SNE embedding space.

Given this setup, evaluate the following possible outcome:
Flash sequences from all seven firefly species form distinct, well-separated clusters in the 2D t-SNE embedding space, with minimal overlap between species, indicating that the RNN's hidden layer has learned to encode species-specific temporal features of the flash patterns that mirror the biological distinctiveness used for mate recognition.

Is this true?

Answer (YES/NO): NO